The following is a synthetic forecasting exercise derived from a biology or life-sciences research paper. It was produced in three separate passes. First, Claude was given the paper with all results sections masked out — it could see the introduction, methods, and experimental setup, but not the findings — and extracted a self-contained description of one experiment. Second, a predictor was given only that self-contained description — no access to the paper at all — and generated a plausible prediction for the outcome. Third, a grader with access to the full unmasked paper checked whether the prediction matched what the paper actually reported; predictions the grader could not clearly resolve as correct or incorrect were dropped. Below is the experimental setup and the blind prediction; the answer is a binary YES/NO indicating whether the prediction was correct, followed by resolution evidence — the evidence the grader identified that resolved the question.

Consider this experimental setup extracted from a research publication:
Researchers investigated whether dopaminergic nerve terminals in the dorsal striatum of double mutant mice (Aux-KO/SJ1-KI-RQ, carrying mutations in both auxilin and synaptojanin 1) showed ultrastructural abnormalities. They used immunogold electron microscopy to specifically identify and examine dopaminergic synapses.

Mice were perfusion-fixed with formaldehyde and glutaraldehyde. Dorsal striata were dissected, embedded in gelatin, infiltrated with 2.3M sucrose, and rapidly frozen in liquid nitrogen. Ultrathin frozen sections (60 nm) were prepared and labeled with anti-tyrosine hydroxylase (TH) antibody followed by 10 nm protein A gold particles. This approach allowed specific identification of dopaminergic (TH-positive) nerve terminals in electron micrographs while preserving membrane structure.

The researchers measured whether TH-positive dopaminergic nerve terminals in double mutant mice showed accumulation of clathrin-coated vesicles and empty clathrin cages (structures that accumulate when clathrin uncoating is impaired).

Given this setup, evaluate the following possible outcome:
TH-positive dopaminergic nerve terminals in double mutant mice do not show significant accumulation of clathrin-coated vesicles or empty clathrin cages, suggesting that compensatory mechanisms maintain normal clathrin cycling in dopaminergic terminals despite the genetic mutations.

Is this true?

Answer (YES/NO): NO